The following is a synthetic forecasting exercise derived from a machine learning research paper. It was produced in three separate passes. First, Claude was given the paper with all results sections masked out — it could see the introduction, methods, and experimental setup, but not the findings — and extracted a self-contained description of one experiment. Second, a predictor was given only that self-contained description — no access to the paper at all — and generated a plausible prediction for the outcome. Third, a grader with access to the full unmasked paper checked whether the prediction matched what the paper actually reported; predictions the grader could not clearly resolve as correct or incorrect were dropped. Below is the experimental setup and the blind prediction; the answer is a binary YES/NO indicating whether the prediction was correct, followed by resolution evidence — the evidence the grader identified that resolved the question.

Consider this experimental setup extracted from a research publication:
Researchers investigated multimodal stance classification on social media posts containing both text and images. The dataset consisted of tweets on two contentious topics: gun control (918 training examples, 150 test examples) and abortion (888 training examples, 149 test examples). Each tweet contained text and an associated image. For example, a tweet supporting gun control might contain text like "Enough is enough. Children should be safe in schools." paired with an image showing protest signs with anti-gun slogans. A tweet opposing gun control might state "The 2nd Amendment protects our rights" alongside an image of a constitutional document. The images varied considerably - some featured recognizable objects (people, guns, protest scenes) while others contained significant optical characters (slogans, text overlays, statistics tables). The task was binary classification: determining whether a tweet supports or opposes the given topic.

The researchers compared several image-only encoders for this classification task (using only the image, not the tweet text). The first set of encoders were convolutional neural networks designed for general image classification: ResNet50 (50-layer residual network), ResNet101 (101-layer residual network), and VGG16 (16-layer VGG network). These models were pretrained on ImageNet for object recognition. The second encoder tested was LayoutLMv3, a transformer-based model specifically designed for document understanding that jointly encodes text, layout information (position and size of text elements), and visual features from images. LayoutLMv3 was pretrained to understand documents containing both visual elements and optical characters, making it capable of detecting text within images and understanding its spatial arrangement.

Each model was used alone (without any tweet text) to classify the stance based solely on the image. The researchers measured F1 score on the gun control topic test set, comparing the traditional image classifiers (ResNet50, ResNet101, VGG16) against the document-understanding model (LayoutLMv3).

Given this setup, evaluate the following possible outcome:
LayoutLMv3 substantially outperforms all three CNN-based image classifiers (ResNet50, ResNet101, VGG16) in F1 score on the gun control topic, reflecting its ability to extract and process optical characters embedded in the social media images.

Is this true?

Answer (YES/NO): NO